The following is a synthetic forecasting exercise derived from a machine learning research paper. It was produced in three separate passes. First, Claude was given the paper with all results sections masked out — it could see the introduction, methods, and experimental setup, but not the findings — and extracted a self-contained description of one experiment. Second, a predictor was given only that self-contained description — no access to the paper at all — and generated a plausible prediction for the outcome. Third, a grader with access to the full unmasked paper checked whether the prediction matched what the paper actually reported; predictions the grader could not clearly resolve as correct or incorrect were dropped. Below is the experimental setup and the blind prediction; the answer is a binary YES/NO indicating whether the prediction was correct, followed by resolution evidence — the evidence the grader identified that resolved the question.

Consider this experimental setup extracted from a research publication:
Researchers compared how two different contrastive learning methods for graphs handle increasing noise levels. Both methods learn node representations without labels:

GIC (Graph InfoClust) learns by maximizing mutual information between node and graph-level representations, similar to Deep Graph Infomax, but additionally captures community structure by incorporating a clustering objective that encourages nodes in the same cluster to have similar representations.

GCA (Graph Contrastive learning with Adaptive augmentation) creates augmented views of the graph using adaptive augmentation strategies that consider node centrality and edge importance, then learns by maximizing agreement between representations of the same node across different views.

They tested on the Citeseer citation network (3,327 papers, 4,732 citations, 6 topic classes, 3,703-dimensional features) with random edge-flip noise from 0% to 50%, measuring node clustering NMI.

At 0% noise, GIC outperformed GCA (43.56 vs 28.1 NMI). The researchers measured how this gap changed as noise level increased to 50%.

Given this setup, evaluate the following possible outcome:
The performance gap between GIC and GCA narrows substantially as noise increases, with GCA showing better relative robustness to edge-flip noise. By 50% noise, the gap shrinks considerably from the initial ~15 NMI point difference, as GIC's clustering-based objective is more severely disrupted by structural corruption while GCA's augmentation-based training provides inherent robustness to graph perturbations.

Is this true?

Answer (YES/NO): NO